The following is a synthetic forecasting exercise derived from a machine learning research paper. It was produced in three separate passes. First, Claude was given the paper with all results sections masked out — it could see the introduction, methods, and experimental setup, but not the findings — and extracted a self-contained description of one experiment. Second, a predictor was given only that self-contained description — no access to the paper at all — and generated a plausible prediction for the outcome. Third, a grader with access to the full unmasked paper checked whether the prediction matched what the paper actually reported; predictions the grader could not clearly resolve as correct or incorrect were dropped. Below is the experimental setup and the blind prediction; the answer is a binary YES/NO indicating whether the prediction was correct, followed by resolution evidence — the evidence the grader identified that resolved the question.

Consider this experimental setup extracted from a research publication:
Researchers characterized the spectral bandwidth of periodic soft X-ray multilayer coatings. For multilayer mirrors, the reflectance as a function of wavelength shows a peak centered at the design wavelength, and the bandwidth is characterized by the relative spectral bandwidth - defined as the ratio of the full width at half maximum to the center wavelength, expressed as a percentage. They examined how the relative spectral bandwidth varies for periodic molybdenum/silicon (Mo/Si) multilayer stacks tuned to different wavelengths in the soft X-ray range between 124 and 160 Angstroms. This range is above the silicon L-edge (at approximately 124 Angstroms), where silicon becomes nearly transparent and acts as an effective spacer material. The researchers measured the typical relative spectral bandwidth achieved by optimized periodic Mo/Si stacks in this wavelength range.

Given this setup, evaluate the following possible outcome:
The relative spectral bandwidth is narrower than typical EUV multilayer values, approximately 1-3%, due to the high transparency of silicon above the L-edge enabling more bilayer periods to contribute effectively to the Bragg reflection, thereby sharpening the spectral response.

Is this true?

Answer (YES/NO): NO